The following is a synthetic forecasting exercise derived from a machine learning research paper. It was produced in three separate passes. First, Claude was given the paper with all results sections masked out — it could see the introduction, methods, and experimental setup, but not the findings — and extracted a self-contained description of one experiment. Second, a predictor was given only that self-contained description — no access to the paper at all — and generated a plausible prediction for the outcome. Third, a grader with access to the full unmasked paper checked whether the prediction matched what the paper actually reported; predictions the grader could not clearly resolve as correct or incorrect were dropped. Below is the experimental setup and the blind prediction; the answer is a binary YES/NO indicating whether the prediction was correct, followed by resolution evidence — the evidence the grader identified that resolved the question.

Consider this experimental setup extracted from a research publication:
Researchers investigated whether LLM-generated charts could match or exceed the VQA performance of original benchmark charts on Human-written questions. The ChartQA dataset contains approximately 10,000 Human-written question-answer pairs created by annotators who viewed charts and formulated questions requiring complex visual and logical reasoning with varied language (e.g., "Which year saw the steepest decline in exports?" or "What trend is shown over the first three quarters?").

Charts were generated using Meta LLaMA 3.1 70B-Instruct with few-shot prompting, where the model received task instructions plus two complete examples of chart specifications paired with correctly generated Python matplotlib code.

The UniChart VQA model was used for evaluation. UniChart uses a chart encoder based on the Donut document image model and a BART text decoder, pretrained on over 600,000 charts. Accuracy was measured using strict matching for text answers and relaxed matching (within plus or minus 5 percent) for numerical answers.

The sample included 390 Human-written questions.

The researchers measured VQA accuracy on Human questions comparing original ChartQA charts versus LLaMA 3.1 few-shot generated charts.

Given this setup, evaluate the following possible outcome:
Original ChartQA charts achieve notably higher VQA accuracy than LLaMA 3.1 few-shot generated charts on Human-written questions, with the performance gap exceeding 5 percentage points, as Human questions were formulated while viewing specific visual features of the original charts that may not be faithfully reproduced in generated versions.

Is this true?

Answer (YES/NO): NO